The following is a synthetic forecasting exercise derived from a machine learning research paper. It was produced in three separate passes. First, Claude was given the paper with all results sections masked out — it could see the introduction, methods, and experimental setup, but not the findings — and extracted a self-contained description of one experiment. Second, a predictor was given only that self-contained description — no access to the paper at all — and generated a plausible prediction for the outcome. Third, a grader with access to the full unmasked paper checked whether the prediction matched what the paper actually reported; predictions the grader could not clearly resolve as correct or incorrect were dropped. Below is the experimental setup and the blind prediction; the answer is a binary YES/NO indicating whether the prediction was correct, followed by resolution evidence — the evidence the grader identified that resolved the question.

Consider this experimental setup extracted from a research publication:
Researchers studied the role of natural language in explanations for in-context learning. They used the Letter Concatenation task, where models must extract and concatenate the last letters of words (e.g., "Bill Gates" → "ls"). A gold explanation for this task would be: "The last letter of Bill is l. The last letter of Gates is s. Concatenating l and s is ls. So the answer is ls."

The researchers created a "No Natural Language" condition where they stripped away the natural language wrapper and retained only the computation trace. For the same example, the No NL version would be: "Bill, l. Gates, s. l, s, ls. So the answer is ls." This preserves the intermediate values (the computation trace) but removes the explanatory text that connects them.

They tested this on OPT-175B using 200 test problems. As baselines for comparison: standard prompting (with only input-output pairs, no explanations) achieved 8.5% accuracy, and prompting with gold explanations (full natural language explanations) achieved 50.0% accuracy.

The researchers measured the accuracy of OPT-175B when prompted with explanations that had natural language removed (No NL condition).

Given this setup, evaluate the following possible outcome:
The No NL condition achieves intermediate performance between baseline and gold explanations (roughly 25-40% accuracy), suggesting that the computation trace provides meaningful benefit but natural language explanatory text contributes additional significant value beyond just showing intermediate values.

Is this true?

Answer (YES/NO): YES